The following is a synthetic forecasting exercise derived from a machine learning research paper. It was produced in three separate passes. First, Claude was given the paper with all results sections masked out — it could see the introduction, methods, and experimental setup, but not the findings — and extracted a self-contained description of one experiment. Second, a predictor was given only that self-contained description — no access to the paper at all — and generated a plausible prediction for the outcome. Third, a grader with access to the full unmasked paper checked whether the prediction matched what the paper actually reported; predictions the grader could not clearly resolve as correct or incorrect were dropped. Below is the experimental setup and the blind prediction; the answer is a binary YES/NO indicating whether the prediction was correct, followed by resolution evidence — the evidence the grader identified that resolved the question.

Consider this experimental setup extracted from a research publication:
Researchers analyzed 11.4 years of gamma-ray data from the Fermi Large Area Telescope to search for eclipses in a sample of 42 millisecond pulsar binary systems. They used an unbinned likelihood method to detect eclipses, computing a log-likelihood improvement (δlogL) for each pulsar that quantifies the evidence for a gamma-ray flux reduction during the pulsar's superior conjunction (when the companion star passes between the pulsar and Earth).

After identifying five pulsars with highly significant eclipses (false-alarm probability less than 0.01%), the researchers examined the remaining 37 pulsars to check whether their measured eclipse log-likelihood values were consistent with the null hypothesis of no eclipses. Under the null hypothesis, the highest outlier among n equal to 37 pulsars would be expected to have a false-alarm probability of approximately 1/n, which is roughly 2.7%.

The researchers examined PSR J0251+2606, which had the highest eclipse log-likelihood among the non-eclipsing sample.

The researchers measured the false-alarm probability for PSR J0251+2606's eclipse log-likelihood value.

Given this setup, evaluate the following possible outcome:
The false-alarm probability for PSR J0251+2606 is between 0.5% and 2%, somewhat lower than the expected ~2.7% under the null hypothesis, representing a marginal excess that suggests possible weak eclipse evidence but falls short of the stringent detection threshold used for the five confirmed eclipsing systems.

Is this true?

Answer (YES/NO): NO